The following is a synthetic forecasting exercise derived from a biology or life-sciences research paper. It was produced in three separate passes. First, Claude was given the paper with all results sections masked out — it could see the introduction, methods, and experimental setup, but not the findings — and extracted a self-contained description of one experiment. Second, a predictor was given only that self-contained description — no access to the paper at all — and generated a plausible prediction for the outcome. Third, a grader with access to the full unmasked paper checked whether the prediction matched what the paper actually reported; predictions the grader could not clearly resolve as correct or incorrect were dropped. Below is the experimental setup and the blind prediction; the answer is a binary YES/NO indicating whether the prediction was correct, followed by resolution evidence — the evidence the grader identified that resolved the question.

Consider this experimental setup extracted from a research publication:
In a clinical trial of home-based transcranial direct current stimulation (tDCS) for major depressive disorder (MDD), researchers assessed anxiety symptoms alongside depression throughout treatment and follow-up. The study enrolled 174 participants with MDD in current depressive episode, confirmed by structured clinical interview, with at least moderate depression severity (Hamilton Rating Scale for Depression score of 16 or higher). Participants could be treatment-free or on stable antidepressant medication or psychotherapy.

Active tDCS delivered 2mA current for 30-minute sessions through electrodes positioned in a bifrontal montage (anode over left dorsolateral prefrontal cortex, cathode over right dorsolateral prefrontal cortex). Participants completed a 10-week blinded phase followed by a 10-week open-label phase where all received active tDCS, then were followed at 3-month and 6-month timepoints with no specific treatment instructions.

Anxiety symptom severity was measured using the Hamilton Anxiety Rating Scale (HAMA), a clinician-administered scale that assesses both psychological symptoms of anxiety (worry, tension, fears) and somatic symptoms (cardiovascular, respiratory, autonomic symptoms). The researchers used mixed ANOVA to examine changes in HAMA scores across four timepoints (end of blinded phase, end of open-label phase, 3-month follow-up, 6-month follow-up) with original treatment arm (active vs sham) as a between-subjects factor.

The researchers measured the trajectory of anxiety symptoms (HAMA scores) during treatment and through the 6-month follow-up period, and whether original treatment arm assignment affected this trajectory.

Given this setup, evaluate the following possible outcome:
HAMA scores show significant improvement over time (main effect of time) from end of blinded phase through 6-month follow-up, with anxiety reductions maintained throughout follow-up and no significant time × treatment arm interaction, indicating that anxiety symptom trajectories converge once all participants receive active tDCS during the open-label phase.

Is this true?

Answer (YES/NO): YES